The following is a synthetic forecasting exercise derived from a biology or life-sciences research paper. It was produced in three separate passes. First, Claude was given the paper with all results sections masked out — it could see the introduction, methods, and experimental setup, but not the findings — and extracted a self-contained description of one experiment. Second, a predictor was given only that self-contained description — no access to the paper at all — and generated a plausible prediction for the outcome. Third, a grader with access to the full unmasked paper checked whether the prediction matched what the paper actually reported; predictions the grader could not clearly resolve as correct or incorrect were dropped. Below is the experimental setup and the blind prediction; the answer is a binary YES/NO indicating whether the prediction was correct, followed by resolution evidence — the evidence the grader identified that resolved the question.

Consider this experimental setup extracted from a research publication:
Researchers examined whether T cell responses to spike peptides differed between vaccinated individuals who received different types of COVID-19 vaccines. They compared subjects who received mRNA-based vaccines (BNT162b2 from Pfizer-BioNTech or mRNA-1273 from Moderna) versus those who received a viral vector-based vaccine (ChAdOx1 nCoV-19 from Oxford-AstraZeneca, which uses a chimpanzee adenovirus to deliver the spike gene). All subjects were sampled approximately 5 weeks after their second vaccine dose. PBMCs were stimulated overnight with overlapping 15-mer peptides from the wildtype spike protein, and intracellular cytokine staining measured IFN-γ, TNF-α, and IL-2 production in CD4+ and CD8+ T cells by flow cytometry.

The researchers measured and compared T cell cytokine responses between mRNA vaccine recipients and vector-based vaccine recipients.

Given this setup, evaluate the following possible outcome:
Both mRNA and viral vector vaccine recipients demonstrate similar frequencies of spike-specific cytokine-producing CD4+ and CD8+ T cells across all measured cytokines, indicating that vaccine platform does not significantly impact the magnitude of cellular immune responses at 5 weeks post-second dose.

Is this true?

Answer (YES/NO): NO